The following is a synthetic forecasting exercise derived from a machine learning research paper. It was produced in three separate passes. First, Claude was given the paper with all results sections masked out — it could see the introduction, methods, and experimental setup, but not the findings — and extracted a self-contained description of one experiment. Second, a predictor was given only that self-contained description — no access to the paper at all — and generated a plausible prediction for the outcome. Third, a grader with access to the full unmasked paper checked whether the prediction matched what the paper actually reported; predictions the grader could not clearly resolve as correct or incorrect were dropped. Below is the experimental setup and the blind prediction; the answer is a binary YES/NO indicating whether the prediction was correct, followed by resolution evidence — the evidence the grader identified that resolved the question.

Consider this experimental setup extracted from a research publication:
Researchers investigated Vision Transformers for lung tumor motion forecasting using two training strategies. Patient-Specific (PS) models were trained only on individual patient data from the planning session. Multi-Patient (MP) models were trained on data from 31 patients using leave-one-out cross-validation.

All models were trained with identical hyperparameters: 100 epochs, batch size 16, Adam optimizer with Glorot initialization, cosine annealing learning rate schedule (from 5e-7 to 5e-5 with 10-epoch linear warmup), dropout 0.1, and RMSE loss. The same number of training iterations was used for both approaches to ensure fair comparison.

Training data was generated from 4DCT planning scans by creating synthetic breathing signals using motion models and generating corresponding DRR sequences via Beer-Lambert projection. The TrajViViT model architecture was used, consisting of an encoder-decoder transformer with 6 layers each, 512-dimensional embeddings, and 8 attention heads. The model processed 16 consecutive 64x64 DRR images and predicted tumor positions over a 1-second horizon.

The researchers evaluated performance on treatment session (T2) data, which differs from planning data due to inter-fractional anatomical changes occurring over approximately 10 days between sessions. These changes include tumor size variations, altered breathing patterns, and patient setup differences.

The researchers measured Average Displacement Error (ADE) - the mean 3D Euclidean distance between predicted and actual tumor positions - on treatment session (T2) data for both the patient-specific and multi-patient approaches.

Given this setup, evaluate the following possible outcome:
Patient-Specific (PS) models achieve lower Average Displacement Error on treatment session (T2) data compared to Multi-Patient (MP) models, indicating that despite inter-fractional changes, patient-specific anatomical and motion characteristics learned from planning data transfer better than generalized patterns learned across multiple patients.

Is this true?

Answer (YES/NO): NO